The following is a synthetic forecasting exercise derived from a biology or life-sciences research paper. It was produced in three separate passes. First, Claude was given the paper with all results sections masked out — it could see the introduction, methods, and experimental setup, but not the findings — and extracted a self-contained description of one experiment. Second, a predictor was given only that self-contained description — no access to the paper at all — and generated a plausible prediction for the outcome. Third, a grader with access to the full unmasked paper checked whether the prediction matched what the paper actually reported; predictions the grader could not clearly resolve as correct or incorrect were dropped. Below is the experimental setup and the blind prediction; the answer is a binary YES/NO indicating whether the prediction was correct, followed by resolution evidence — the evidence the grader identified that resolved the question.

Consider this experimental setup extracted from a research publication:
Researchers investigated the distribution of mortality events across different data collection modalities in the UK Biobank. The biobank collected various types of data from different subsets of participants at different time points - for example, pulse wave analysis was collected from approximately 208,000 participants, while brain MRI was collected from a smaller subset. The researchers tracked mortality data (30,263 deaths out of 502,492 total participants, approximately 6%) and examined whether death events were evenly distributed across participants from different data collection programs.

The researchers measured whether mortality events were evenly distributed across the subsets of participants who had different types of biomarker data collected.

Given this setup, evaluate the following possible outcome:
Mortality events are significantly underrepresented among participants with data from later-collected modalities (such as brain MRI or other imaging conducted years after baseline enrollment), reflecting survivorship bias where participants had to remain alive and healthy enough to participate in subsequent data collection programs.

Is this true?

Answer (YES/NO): NO